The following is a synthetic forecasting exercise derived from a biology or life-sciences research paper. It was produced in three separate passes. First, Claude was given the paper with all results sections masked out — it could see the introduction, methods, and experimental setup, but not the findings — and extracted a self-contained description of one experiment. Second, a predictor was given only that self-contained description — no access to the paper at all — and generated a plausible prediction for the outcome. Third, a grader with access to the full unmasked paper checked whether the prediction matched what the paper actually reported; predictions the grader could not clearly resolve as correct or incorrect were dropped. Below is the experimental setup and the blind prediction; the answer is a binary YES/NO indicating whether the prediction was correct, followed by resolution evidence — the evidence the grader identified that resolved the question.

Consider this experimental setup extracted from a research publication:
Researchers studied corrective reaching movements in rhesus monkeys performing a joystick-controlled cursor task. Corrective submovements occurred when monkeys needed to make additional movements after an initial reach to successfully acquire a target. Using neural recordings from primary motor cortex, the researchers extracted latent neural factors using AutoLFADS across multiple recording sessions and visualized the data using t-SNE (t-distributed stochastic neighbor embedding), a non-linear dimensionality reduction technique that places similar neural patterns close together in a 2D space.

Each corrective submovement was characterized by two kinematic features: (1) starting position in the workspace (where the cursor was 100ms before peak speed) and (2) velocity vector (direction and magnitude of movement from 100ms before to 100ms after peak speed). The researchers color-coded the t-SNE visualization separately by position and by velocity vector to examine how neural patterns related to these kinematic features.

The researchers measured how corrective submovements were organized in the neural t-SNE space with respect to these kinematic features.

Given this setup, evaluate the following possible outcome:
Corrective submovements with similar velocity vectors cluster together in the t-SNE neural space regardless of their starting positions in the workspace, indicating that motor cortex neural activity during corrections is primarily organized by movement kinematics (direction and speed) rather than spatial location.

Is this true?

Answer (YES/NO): NO